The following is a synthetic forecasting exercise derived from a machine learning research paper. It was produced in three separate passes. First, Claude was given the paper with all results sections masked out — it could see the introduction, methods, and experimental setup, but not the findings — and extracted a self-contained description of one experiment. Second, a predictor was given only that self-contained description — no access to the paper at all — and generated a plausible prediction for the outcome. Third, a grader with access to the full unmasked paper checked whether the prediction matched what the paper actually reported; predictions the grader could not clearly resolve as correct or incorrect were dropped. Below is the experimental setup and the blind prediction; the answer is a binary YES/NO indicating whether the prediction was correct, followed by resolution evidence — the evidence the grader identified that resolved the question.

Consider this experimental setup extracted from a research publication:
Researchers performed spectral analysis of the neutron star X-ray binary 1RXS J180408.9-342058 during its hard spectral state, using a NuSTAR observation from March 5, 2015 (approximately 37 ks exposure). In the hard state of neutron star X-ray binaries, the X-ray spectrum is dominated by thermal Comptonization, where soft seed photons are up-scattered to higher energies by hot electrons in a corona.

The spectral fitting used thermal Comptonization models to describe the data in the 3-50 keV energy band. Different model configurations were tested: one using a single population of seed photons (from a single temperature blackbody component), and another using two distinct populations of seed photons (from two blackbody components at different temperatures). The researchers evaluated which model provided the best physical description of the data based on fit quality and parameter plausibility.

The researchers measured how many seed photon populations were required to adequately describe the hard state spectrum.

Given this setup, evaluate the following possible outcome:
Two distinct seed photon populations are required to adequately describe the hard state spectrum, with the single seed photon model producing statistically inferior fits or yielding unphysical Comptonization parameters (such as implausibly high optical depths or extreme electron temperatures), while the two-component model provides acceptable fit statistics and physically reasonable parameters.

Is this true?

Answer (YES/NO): YES